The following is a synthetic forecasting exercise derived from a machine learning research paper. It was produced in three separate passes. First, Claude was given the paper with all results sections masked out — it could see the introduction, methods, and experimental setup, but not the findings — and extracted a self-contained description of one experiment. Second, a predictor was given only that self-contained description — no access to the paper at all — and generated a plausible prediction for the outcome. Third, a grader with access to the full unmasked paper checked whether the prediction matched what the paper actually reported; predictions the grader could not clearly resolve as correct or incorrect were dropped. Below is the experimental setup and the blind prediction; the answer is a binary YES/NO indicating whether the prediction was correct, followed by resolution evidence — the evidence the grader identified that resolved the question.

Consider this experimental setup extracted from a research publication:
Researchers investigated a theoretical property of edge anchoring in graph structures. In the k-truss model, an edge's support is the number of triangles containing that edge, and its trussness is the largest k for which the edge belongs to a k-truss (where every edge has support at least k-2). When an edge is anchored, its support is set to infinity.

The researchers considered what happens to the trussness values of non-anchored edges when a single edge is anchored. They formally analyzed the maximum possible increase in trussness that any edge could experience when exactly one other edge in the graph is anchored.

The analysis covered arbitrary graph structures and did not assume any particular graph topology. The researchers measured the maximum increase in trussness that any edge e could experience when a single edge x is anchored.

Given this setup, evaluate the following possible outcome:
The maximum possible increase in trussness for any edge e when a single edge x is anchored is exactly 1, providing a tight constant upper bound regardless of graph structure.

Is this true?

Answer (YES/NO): YES